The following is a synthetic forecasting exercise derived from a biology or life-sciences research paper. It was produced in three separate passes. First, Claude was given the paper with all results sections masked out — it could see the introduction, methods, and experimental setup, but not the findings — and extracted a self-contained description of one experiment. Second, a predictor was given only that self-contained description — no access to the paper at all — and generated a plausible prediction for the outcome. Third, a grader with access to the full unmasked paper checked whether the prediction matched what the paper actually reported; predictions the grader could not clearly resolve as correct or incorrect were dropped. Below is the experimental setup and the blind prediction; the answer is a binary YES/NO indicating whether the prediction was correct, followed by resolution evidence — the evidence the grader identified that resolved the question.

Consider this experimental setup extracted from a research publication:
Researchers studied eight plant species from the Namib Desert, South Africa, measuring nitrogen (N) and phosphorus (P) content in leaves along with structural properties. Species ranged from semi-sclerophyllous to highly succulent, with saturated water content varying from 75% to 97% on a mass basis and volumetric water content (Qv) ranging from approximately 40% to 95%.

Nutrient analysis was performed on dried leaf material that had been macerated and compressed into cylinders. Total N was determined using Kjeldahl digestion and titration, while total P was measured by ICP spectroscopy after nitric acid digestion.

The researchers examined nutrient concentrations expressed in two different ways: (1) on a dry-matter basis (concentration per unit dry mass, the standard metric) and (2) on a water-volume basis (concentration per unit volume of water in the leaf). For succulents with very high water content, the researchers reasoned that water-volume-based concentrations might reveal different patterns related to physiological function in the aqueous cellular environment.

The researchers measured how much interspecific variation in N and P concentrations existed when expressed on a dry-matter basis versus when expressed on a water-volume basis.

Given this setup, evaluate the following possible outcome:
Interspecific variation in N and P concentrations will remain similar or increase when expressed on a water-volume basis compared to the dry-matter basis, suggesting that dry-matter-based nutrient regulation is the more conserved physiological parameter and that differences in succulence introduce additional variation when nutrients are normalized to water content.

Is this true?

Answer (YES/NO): NO